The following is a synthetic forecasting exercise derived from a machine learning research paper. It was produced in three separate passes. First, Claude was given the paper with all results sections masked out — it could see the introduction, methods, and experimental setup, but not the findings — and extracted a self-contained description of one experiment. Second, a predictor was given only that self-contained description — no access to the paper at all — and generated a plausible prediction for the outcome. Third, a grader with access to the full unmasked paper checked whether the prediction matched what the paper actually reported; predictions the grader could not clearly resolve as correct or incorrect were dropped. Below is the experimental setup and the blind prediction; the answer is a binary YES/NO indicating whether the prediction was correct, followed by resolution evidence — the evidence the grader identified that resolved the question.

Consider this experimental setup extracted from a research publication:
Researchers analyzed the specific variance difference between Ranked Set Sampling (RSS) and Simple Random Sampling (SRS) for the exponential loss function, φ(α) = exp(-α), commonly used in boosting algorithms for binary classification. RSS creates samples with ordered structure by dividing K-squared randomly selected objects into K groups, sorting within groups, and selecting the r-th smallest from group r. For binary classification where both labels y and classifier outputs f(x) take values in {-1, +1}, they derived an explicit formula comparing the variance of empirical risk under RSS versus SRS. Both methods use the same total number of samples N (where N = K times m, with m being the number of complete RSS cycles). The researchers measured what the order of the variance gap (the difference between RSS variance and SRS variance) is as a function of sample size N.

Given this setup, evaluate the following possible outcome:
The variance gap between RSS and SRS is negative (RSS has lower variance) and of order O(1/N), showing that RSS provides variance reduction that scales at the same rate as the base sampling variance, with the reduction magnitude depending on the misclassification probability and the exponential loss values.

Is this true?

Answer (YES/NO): YES